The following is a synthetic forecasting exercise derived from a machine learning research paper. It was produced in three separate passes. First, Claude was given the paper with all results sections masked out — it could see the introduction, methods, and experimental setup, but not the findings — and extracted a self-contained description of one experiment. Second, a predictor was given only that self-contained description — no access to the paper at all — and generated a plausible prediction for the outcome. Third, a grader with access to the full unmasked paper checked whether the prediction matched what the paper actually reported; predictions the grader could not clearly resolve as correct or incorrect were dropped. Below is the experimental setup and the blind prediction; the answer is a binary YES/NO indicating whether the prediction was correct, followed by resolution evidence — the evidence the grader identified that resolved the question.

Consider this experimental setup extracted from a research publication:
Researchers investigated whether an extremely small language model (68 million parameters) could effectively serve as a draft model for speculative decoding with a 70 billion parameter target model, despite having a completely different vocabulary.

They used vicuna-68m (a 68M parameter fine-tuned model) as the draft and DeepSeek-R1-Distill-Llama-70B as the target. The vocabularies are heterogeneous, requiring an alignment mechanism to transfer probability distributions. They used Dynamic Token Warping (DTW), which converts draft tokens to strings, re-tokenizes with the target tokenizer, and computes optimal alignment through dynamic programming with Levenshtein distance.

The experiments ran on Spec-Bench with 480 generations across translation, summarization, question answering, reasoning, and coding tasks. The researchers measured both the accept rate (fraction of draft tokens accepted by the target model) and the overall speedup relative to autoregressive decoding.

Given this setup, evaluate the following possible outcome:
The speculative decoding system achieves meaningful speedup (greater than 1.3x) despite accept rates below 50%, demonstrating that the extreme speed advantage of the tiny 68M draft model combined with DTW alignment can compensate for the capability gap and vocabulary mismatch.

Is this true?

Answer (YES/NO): NO